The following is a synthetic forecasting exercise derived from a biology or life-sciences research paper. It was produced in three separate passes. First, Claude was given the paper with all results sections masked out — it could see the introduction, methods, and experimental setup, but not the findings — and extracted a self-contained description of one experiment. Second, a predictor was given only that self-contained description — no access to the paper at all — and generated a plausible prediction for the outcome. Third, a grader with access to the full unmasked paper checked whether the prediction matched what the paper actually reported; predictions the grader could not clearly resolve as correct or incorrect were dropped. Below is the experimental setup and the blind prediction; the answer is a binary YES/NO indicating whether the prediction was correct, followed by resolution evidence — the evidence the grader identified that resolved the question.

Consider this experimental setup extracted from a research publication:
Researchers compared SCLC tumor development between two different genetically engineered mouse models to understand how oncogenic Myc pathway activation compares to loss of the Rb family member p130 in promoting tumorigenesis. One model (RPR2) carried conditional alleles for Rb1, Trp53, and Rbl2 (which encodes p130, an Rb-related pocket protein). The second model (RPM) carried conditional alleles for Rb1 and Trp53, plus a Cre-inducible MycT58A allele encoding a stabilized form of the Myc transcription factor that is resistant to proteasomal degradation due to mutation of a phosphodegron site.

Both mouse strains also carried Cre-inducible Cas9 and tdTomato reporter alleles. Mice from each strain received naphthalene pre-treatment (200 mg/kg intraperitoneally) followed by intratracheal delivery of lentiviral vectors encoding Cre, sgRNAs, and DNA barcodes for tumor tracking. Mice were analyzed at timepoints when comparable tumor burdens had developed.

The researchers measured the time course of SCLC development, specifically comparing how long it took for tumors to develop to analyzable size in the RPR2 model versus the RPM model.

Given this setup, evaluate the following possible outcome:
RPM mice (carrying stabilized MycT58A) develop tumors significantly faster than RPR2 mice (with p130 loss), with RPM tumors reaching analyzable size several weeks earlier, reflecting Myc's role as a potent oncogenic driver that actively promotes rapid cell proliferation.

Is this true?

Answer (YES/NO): YES